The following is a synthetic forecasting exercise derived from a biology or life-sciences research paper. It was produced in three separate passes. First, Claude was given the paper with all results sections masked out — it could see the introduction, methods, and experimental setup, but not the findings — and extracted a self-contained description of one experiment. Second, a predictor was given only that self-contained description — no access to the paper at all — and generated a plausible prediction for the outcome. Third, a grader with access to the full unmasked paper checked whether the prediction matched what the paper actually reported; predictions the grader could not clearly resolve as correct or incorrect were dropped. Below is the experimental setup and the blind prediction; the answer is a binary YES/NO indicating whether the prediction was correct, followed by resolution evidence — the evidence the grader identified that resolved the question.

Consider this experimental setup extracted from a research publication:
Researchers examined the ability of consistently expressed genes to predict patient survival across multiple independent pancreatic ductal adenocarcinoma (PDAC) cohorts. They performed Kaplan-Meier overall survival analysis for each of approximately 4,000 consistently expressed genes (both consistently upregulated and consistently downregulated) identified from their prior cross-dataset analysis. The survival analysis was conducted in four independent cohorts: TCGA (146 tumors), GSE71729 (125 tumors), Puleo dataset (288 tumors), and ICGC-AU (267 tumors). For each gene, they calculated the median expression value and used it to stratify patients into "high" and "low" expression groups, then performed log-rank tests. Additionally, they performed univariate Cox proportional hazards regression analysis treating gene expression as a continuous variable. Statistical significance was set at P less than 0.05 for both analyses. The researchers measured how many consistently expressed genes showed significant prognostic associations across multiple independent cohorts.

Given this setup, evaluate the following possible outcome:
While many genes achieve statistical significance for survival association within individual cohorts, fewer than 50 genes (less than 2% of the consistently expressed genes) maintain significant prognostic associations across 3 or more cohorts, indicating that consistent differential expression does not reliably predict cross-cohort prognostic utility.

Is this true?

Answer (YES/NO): NO